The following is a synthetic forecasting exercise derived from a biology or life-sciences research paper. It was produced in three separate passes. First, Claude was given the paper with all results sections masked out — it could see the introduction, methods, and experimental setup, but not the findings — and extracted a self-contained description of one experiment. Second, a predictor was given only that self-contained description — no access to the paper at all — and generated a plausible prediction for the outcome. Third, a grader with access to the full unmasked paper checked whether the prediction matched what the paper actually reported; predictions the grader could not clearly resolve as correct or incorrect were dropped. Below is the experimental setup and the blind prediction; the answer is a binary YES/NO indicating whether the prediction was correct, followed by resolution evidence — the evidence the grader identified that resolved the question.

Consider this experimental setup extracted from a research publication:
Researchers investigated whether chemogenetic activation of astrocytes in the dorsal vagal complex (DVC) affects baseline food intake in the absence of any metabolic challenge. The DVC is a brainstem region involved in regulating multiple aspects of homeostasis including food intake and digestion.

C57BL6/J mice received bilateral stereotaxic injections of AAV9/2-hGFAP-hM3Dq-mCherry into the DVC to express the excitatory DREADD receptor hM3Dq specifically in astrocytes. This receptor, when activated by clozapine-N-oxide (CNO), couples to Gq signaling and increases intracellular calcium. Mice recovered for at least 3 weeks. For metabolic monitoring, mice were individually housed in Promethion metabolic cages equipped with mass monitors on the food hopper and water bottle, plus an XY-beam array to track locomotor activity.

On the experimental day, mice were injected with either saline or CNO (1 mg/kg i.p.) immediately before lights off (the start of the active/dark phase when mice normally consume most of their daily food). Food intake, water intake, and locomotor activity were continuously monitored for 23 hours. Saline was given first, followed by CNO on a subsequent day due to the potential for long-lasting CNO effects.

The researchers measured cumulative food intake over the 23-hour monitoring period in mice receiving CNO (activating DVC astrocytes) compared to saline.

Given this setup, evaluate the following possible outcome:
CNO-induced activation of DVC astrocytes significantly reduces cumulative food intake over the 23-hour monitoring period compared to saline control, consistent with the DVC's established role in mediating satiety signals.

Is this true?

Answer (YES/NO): YES